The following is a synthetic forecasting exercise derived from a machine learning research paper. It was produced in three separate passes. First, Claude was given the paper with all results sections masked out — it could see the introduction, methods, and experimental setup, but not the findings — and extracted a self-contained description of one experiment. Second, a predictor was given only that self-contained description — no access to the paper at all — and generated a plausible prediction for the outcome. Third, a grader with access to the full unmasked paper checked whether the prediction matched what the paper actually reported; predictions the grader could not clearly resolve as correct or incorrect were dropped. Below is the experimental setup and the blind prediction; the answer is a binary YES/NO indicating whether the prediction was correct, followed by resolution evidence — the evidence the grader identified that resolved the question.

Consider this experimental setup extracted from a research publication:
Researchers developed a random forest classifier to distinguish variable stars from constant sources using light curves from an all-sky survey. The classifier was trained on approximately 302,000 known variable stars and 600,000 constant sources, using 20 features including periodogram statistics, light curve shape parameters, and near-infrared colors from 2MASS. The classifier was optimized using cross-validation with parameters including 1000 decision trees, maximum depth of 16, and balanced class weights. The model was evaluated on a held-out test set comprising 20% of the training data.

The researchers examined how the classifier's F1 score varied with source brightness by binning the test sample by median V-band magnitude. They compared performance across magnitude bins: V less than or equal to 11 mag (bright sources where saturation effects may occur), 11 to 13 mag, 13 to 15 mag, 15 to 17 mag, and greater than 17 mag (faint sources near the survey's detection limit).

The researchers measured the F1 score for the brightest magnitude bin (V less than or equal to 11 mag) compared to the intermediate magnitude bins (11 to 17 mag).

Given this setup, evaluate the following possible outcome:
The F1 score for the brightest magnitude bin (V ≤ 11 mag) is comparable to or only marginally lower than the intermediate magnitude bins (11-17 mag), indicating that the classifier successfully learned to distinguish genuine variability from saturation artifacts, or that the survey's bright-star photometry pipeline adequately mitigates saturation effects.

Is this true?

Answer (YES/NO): NO